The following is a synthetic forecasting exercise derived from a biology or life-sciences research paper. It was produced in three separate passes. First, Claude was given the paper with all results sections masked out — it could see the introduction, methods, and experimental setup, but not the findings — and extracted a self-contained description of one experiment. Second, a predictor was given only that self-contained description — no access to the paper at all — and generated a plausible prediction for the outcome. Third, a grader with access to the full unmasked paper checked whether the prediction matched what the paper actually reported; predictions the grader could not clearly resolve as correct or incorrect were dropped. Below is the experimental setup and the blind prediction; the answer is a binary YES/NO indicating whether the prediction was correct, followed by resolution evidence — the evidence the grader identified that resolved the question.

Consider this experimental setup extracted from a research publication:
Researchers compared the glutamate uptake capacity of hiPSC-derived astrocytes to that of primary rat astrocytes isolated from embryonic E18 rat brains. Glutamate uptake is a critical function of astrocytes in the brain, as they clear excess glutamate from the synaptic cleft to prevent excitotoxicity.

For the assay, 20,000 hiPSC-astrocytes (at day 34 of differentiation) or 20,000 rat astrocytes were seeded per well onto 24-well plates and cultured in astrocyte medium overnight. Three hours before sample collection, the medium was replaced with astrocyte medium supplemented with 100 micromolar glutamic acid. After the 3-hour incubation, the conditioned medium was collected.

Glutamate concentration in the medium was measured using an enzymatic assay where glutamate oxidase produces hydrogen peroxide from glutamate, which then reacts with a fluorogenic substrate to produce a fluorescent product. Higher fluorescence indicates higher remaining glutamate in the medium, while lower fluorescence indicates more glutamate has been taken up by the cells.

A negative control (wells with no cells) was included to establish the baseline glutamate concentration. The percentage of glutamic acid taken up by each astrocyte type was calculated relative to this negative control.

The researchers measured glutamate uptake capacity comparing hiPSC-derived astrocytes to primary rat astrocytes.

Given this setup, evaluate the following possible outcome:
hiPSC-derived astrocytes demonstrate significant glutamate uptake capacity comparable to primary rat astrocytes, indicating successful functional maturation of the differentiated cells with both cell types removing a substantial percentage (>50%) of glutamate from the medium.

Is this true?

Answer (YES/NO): NO